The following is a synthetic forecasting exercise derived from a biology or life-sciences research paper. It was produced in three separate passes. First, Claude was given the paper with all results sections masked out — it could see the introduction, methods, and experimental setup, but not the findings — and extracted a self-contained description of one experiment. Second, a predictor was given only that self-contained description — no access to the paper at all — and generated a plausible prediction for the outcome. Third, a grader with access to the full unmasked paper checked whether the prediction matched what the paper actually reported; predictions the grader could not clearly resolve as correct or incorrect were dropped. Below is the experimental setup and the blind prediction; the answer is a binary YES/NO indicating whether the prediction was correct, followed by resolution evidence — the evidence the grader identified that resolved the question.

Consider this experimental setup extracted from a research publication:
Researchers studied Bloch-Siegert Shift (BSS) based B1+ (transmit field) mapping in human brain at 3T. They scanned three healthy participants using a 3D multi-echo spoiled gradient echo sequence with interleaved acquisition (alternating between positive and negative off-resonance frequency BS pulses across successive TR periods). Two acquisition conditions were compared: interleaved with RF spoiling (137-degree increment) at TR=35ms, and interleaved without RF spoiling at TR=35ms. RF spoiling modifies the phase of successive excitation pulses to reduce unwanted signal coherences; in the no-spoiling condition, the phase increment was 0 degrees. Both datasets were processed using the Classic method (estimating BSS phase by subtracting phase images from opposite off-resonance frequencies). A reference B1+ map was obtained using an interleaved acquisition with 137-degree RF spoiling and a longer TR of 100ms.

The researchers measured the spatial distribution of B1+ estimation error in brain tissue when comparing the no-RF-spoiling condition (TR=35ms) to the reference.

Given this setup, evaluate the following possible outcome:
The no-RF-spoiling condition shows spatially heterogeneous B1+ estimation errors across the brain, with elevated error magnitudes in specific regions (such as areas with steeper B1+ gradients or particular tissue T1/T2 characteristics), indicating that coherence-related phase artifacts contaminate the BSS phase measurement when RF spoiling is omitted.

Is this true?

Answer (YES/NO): YES